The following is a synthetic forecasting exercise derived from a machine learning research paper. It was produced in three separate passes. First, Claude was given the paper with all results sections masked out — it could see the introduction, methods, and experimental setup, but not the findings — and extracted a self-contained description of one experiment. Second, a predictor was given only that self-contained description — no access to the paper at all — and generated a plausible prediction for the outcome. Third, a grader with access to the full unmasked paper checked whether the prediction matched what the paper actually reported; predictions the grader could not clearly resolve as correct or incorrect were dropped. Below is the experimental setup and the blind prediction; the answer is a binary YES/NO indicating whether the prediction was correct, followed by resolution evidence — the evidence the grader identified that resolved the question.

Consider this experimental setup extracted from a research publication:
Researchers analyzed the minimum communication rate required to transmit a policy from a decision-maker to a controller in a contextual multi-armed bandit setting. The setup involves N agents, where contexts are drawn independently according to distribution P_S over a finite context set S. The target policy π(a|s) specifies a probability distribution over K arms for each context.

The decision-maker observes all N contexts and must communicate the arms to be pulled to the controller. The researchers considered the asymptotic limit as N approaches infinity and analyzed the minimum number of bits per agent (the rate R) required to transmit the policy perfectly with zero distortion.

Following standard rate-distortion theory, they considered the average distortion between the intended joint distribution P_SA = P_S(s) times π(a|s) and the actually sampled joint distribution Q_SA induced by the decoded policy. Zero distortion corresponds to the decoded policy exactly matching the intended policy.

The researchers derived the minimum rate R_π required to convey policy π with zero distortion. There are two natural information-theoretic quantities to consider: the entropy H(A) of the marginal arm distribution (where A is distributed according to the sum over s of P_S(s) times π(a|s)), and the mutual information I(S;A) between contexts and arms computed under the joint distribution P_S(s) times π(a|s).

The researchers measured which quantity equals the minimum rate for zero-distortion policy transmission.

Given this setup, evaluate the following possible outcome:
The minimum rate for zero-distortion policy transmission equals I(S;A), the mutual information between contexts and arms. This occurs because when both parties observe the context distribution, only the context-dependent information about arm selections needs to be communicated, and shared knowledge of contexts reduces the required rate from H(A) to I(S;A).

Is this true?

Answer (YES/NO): YES